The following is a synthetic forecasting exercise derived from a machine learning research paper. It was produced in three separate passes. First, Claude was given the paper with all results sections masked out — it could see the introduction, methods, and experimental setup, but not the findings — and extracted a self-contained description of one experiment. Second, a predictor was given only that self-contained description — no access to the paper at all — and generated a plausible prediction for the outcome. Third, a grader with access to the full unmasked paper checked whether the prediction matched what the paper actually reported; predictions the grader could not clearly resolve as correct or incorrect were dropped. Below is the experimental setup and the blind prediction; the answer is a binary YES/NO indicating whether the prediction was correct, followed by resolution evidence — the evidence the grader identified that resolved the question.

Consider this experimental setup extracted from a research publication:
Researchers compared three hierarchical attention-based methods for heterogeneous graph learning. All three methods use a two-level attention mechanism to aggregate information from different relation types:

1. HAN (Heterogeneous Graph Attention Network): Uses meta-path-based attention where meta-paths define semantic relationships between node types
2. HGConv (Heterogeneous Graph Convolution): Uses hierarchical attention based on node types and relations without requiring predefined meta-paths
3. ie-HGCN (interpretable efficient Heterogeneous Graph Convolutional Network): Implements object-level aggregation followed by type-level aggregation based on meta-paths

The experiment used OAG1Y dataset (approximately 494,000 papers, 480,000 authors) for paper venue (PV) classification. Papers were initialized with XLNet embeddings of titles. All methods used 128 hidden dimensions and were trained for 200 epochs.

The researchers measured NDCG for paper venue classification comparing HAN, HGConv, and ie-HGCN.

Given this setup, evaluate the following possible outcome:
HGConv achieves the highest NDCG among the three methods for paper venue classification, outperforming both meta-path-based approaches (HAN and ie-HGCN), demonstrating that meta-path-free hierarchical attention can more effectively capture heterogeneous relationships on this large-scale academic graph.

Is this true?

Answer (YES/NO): YES